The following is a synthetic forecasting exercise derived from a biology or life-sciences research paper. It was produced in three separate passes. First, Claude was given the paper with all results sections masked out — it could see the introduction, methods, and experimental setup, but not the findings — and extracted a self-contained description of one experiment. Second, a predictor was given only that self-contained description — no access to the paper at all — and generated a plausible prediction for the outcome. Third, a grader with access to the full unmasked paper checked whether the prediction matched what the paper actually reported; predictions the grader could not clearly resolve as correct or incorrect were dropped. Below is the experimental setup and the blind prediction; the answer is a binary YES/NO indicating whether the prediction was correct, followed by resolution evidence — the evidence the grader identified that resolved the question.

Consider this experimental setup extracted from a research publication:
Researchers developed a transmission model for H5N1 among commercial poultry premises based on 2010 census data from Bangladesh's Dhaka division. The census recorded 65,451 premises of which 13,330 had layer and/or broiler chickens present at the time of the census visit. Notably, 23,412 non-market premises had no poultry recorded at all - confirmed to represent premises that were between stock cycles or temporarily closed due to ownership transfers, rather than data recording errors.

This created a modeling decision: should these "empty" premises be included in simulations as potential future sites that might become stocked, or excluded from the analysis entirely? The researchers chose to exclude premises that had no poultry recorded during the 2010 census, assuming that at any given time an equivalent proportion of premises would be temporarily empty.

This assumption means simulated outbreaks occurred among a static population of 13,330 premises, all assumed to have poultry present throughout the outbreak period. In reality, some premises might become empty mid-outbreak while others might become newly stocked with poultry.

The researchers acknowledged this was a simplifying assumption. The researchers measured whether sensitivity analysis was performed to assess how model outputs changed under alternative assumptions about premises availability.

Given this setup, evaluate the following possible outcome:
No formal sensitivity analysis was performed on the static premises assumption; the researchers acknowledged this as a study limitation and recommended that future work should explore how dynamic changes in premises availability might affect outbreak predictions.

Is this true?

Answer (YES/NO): YES